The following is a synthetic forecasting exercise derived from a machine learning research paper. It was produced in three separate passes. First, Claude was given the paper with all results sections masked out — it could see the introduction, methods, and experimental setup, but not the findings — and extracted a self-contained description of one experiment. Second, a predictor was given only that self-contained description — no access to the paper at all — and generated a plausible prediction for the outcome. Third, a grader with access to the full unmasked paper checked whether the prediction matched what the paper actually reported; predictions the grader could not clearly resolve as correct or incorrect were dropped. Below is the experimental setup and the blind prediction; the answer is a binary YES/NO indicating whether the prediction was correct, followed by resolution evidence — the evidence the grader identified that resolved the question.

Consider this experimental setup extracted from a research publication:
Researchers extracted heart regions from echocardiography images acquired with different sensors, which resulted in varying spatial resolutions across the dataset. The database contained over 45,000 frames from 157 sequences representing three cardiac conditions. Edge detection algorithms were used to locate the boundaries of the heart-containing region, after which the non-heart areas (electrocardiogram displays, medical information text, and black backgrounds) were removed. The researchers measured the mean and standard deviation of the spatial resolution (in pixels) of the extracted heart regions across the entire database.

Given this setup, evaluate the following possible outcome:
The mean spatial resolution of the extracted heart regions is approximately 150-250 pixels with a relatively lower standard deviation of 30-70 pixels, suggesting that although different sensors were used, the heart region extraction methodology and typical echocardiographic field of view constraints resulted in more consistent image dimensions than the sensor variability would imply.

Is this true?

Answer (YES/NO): NO